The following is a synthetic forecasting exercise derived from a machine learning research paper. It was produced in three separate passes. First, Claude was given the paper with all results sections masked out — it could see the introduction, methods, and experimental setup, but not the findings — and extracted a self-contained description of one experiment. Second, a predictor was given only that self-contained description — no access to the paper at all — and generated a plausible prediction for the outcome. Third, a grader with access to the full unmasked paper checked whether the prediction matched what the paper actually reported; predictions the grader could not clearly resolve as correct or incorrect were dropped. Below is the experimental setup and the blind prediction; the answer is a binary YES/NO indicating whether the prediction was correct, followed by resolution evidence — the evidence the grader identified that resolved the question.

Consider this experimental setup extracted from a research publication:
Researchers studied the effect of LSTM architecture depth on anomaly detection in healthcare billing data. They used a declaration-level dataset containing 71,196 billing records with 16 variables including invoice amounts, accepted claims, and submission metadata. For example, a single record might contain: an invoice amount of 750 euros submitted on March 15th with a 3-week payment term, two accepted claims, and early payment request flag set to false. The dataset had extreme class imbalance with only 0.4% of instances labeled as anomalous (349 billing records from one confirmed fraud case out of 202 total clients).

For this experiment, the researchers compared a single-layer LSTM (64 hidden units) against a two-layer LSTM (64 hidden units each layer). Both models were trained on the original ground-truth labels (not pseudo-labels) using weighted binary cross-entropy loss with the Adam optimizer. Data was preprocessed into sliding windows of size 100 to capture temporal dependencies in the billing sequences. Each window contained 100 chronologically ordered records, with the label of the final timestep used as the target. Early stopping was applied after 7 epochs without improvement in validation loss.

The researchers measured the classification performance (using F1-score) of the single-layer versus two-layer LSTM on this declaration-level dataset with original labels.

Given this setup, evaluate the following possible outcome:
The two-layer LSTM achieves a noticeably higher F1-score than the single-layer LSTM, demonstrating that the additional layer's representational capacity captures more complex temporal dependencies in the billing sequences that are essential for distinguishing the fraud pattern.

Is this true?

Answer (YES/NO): NO